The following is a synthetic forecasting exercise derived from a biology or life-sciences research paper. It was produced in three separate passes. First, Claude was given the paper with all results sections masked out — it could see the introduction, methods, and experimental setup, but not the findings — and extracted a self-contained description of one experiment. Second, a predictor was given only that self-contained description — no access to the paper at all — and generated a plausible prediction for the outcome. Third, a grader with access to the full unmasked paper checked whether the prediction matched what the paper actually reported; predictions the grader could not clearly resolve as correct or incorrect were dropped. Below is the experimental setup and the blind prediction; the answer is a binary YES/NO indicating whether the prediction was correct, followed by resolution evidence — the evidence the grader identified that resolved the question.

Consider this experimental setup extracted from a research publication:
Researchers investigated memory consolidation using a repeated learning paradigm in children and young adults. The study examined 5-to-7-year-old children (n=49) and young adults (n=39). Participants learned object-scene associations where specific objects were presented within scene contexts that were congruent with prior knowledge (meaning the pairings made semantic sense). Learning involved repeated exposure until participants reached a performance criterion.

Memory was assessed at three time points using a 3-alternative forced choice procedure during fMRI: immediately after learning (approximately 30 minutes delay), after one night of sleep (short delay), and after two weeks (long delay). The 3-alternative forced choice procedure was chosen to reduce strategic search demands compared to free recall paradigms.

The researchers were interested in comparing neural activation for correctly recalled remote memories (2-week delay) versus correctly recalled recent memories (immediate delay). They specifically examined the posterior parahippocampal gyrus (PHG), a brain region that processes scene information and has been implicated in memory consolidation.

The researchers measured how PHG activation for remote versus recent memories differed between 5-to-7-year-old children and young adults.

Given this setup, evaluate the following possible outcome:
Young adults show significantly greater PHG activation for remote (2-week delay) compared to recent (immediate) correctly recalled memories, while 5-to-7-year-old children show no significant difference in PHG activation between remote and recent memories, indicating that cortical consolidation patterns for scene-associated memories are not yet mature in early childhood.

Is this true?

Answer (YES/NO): NO